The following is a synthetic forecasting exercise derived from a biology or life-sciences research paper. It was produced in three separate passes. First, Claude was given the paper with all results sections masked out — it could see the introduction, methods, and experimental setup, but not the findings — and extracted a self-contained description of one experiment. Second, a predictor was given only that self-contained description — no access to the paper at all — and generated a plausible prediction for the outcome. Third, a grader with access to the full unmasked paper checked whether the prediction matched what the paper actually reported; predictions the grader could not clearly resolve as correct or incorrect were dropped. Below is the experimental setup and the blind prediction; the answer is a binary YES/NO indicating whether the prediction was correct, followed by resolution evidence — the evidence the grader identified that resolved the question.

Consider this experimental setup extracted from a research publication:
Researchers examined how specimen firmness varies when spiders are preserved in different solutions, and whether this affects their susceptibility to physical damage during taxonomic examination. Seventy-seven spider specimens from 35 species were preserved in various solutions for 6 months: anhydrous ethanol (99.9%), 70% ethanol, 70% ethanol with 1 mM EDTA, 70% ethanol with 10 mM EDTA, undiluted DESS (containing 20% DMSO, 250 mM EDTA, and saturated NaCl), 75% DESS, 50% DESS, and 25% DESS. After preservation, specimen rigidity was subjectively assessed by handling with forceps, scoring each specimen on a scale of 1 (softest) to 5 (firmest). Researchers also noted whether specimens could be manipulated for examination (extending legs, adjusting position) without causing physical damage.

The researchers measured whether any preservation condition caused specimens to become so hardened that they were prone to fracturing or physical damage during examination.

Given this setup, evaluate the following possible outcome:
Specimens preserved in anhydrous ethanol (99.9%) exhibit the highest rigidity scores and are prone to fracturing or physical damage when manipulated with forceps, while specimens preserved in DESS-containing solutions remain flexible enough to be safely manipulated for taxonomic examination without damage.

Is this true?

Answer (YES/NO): YES